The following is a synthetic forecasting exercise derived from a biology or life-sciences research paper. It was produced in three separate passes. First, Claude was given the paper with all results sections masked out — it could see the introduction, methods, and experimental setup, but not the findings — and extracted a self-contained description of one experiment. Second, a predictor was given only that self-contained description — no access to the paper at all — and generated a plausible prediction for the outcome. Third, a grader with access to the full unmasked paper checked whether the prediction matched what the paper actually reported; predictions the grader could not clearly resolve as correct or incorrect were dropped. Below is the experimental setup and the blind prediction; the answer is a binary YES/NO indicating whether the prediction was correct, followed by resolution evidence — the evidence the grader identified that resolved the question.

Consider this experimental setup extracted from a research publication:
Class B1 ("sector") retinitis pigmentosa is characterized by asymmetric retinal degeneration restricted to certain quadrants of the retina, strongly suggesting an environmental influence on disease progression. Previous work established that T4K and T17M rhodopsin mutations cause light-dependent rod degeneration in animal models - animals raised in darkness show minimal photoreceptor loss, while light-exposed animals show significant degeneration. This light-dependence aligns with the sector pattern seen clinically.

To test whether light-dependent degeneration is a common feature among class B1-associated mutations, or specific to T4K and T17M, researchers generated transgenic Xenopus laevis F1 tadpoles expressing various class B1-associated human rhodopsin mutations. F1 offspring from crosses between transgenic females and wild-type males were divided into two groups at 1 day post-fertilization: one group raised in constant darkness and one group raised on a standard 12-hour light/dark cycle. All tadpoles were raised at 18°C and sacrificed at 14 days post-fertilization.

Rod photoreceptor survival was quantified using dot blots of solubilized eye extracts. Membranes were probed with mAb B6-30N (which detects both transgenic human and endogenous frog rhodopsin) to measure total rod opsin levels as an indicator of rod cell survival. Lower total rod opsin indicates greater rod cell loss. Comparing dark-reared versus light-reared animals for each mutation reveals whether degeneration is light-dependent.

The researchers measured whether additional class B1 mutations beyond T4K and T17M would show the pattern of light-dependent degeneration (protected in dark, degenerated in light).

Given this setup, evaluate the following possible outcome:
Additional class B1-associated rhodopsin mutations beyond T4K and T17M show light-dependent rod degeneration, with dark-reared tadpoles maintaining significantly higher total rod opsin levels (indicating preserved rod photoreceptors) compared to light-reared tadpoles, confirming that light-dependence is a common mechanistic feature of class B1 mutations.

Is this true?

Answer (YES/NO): NO